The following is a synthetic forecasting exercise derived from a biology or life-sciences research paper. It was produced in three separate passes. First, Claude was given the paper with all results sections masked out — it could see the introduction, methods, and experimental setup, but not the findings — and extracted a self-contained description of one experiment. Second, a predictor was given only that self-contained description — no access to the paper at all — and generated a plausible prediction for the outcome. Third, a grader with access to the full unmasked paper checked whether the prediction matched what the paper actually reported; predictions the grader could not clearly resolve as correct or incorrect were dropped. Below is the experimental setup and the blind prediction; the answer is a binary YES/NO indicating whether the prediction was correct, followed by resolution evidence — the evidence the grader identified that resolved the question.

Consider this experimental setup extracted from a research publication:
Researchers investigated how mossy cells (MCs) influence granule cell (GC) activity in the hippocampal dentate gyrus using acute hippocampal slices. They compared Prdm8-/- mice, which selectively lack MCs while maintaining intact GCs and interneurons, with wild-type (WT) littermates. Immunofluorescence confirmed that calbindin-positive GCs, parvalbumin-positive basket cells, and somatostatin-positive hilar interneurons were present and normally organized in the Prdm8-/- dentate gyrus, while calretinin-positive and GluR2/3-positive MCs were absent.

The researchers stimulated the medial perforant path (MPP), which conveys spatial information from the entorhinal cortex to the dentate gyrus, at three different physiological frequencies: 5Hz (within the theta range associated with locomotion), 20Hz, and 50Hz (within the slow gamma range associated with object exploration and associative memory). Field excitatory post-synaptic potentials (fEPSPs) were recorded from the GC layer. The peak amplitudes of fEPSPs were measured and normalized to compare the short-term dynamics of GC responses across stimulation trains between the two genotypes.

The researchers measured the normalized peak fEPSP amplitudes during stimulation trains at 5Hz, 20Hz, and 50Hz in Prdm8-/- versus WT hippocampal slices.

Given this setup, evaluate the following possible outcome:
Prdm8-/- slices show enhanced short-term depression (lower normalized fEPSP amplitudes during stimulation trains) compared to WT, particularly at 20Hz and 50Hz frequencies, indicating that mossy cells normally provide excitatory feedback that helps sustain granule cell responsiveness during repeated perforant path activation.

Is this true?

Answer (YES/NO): NO